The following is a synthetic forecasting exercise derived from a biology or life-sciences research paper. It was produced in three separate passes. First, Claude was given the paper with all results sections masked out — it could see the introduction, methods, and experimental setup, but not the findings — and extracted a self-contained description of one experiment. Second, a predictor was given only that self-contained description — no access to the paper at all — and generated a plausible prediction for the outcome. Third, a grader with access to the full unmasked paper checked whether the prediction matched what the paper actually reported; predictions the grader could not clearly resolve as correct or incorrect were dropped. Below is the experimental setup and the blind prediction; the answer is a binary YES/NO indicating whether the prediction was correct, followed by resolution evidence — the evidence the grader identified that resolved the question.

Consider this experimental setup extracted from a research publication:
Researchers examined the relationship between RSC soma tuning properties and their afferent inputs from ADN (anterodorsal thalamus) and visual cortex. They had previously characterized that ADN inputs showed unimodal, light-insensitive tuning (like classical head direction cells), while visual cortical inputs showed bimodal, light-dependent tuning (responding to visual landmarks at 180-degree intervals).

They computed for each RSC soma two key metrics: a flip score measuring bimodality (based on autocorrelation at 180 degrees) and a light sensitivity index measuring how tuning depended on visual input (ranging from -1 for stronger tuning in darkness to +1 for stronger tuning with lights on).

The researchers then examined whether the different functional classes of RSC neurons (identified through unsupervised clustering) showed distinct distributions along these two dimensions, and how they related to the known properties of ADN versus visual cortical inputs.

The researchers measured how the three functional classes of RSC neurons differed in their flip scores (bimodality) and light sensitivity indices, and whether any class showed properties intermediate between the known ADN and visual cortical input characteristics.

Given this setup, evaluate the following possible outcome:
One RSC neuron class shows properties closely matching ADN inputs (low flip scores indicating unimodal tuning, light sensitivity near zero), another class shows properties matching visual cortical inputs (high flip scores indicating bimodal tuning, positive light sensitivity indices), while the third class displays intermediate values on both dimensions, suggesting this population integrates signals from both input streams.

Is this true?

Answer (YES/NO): NO